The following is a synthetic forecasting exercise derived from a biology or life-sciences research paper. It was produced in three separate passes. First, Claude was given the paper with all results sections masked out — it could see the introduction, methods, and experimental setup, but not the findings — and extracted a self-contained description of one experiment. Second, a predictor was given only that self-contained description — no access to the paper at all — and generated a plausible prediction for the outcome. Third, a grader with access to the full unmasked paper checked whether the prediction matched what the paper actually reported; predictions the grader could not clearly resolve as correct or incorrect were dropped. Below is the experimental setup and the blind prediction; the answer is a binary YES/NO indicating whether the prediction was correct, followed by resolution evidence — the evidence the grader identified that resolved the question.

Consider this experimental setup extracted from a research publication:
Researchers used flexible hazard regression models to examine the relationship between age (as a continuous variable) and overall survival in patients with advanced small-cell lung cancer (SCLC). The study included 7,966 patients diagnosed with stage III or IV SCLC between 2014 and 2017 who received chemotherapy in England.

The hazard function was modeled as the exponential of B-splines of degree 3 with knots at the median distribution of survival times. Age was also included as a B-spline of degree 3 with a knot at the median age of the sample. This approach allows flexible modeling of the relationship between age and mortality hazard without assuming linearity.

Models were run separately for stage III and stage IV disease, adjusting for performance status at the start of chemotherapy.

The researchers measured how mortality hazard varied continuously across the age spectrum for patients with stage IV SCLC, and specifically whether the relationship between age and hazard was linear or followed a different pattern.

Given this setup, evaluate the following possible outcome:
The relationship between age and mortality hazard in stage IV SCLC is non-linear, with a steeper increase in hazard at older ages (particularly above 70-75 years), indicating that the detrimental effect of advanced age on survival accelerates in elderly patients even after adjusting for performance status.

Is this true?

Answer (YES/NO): YES